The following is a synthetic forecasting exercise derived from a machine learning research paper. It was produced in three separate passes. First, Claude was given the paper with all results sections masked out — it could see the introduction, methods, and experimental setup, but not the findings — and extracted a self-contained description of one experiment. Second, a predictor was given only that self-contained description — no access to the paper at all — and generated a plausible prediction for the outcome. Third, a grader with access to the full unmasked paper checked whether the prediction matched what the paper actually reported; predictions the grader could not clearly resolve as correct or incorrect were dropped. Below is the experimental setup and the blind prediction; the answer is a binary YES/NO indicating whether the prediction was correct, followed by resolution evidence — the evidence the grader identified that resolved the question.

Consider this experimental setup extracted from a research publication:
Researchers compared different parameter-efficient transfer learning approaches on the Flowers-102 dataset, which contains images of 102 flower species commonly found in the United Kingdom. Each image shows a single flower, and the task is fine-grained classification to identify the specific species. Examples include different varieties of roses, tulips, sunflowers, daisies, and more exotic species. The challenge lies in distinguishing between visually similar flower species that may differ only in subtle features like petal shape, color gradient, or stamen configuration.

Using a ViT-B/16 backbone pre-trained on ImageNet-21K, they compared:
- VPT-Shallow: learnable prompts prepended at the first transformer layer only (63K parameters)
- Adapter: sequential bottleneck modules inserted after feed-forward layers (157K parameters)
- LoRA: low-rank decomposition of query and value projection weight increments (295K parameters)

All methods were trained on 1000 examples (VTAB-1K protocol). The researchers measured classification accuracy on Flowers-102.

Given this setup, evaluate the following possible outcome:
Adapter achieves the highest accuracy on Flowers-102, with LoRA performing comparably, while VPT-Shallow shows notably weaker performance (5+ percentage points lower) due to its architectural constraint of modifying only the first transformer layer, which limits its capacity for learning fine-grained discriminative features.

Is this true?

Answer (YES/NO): NO